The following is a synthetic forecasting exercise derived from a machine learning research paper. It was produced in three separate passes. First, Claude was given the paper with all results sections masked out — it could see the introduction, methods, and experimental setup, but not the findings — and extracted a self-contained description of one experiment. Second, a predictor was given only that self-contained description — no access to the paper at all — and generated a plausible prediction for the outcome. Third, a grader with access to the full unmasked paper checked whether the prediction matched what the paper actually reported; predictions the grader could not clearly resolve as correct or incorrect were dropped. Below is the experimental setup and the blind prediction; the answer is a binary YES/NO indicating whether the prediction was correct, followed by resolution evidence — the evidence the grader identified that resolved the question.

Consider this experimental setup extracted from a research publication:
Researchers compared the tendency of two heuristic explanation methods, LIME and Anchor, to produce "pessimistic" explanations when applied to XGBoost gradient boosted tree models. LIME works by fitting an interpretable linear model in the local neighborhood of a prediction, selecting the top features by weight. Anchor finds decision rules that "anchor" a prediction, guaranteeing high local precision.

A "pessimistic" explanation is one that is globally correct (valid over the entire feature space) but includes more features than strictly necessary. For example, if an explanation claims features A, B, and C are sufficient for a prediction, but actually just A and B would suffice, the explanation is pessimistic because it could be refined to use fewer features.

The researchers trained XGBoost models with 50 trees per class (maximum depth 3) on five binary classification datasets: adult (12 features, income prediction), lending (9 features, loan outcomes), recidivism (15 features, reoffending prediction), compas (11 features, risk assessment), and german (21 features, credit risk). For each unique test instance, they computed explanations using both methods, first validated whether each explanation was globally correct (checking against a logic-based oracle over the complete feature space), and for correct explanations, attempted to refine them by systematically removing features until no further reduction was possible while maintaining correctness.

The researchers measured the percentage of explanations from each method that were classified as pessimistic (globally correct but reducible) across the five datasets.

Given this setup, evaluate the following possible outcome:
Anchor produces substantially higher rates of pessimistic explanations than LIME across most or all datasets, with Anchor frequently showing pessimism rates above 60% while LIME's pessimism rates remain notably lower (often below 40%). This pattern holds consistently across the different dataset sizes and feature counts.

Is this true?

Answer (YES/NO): NO